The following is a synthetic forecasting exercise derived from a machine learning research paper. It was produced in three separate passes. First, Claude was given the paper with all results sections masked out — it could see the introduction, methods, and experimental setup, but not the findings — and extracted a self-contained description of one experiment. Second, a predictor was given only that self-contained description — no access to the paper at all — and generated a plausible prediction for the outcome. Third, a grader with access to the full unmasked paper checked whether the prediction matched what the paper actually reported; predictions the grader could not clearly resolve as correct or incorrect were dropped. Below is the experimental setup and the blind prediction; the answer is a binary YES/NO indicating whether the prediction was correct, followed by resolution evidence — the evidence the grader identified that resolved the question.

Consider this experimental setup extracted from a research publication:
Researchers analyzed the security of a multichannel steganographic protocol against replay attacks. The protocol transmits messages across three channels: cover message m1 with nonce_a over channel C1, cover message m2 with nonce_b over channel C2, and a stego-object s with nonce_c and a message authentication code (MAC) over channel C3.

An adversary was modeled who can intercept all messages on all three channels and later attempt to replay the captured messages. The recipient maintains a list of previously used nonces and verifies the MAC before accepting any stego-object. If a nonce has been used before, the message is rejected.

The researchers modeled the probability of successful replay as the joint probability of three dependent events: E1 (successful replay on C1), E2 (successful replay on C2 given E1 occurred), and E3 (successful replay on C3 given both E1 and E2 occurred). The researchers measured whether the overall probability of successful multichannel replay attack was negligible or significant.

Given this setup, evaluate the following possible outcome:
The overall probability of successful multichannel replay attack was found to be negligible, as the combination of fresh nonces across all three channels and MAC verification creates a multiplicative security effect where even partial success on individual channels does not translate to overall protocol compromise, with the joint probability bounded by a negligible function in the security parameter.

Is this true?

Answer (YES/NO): YES